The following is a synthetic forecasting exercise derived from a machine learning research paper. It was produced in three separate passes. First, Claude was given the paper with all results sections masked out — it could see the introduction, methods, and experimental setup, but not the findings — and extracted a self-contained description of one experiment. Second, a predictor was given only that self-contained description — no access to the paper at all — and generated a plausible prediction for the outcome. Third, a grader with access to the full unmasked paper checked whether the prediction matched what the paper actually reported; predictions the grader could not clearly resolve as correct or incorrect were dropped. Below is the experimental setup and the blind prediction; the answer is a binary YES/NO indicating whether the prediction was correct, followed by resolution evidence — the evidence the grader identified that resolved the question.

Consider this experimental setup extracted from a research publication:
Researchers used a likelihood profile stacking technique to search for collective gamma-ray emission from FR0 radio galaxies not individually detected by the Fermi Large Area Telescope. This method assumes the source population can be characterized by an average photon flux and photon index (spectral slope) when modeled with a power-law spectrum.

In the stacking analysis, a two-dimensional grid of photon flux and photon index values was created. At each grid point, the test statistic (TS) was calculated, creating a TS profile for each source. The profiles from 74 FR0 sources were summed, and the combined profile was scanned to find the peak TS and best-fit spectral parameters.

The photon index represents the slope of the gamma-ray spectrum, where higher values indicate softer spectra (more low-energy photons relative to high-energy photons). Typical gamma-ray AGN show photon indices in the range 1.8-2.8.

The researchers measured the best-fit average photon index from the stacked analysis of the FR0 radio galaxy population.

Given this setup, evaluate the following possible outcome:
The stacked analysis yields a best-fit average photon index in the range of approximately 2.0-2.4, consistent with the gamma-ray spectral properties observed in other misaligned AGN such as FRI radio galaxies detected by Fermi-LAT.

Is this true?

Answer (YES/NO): YES